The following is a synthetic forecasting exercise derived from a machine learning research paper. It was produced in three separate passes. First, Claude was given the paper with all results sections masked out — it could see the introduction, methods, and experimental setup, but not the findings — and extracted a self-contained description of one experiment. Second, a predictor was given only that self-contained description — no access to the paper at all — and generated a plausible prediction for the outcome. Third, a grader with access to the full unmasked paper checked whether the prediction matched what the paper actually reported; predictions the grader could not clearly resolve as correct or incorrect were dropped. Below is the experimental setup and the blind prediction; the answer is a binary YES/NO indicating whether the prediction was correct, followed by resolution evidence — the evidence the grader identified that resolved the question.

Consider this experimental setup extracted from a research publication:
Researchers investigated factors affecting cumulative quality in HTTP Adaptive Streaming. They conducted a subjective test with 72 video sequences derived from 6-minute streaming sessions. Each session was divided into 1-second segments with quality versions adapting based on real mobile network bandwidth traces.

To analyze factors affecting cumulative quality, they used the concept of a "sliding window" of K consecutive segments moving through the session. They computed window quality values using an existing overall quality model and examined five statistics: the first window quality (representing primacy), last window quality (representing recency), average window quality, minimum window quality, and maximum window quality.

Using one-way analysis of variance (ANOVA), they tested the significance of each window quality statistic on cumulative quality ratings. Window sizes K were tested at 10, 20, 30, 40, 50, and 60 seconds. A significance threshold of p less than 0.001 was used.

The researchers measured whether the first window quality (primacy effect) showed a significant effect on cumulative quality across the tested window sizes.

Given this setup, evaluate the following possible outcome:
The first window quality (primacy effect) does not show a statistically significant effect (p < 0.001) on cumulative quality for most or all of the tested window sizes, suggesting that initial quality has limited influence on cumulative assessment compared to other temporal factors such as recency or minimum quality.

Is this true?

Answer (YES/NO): YES